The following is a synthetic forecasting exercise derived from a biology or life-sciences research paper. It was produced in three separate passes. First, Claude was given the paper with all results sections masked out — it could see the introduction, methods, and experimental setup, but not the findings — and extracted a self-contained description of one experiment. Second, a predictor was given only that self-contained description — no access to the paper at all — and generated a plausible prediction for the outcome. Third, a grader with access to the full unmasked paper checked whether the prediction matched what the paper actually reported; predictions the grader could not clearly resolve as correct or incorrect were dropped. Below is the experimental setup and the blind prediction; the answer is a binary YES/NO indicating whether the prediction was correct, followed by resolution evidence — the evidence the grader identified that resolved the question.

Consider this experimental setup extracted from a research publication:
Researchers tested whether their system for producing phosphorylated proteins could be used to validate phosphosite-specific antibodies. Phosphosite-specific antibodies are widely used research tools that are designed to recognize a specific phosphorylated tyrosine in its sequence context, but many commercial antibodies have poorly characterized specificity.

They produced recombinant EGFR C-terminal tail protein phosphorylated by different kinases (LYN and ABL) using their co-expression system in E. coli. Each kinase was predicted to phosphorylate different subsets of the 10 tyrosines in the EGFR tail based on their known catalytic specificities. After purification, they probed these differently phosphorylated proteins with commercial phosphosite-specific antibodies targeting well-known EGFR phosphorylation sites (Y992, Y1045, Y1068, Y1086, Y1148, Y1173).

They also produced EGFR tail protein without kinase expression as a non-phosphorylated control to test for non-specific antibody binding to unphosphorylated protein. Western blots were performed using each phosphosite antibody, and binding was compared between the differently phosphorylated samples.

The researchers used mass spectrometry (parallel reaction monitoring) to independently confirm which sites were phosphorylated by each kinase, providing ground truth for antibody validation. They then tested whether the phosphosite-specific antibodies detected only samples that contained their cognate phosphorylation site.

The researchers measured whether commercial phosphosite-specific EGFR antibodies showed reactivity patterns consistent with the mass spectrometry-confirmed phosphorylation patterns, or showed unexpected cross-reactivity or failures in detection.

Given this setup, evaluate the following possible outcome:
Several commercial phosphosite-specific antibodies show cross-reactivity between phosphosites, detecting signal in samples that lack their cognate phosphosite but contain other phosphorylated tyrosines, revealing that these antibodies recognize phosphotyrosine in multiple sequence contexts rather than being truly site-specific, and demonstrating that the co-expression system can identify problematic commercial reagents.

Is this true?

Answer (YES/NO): YES